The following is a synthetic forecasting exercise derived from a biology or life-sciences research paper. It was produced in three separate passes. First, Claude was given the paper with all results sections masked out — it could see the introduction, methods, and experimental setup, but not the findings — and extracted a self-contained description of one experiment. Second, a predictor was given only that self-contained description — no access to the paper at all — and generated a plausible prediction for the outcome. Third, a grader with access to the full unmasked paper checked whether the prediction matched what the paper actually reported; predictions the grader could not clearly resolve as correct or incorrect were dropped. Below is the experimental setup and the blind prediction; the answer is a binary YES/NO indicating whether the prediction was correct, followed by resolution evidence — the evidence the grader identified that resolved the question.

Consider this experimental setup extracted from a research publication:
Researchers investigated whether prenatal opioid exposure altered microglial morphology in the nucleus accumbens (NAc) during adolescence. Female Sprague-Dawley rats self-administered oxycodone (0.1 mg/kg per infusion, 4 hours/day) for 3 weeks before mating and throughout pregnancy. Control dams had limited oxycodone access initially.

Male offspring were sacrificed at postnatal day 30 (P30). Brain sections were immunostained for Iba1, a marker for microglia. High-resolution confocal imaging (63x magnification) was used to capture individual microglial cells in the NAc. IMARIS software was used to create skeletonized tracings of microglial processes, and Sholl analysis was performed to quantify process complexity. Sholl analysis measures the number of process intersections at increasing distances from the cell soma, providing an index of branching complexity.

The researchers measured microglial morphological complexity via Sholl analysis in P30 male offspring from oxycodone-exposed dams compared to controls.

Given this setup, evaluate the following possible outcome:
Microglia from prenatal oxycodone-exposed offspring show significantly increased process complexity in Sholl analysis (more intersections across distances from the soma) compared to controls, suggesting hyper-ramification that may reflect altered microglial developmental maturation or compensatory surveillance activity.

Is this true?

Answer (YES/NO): NO